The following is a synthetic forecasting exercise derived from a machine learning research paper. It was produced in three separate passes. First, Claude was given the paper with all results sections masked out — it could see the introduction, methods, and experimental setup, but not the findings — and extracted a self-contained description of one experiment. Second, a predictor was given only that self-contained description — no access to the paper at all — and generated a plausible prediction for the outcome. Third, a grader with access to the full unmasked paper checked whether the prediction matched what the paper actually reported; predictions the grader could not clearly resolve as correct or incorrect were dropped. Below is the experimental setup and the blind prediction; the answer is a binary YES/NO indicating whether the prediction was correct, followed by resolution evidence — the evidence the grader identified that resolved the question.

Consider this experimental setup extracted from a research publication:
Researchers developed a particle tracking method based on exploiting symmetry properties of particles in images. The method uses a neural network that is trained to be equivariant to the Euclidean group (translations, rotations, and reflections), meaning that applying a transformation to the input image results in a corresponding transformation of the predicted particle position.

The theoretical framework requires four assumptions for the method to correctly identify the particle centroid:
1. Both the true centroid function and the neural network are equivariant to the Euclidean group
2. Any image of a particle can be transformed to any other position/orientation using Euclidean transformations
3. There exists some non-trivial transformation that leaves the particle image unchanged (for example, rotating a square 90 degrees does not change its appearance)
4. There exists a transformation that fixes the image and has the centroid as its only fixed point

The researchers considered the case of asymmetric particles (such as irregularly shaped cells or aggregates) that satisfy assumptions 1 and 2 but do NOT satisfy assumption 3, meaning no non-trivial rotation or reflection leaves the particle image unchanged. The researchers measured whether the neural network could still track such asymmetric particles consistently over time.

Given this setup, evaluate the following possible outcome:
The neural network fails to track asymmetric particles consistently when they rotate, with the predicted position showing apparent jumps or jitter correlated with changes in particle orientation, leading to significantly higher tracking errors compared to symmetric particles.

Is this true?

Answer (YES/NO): NO